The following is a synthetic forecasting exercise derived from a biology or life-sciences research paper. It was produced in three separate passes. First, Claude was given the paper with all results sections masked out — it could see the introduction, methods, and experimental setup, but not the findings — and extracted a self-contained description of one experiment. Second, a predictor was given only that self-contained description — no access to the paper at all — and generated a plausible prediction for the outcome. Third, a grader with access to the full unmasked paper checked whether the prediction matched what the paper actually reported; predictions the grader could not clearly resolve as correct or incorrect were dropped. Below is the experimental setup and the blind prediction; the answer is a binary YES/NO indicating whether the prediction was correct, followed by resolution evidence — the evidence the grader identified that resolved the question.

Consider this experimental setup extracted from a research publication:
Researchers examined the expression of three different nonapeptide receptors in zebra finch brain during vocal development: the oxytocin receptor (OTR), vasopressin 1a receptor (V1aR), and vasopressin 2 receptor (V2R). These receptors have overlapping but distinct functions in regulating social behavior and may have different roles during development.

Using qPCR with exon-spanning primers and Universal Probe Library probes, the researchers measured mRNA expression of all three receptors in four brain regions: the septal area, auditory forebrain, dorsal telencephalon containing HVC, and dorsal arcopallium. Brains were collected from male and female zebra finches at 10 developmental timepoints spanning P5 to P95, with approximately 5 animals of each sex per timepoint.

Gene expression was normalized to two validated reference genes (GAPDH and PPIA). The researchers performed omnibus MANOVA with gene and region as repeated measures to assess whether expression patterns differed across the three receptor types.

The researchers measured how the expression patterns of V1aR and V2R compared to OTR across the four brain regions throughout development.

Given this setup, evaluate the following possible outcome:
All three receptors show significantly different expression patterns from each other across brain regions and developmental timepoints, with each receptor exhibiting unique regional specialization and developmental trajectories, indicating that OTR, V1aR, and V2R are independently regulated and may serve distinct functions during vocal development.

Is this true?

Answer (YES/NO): NO